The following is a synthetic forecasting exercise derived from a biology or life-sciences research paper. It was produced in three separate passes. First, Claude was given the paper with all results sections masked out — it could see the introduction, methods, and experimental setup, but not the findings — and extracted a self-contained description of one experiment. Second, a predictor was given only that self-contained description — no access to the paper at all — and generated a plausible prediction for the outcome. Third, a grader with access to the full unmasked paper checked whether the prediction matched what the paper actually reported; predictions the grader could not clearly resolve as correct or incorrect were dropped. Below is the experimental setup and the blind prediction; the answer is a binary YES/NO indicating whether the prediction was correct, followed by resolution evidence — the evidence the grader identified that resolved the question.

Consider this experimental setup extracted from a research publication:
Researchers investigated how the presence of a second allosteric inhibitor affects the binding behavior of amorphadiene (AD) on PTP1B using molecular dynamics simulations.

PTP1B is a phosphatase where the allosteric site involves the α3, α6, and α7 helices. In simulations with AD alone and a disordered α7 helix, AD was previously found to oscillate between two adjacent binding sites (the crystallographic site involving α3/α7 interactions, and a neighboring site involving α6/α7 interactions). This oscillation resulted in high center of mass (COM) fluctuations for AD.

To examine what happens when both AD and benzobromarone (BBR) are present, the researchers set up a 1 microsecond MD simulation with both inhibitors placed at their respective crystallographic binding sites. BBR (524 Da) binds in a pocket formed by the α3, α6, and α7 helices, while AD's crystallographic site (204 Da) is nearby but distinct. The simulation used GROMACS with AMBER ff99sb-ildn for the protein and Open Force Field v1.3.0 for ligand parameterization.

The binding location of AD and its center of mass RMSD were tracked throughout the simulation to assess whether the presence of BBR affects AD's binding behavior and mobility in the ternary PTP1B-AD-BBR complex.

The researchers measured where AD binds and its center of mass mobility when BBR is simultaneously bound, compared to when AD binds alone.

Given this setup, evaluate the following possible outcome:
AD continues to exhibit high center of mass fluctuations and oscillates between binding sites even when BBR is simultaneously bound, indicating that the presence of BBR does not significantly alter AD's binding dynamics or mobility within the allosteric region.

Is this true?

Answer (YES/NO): NO